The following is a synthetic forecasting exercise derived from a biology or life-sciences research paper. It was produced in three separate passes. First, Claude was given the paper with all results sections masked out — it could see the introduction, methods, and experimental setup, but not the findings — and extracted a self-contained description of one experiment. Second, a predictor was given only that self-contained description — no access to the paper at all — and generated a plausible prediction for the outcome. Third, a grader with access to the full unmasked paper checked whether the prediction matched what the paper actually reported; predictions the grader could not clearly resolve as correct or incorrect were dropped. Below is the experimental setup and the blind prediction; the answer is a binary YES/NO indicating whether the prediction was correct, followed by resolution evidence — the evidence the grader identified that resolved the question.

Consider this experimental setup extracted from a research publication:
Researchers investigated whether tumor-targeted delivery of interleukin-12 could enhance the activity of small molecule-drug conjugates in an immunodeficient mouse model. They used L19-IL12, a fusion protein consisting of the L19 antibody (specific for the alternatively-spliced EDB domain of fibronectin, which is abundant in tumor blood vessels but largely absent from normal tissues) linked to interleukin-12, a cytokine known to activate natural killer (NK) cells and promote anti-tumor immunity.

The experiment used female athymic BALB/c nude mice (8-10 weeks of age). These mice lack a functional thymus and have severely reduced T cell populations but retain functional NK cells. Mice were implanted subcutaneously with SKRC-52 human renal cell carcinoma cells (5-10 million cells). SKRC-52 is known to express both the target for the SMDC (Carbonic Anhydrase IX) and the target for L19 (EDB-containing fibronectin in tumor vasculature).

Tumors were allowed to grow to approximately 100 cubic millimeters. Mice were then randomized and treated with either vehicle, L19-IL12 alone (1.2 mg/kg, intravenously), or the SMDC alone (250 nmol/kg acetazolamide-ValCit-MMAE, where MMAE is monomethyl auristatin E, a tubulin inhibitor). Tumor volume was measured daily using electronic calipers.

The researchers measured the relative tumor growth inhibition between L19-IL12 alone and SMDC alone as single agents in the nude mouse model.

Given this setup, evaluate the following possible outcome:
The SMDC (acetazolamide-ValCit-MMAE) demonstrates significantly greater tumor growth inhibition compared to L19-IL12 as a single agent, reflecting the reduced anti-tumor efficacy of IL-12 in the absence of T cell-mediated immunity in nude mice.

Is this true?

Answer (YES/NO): NO